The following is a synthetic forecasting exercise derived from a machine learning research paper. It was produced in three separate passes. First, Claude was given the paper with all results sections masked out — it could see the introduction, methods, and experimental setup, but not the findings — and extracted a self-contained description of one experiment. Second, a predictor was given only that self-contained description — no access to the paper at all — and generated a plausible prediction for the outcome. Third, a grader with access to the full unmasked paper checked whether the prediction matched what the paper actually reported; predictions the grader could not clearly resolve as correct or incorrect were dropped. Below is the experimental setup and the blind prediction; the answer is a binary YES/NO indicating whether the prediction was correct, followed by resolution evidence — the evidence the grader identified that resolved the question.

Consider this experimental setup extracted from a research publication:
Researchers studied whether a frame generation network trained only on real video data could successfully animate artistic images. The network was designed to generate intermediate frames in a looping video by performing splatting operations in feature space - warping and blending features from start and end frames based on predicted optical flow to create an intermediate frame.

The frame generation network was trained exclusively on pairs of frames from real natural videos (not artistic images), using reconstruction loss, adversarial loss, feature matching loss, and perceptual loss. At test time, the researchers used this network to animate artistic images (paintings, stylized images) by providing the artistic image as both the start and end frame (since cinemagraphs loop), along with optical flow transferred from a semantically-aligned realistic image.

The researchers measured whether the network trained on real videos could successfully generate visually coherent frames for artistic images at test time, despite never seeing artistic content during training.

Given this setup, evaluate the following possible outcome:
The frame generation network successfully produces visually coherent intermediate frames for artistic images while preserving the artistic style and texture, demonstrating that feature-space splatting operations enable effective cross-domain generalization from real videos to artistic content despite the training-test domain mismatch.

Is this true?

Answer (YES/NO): YES